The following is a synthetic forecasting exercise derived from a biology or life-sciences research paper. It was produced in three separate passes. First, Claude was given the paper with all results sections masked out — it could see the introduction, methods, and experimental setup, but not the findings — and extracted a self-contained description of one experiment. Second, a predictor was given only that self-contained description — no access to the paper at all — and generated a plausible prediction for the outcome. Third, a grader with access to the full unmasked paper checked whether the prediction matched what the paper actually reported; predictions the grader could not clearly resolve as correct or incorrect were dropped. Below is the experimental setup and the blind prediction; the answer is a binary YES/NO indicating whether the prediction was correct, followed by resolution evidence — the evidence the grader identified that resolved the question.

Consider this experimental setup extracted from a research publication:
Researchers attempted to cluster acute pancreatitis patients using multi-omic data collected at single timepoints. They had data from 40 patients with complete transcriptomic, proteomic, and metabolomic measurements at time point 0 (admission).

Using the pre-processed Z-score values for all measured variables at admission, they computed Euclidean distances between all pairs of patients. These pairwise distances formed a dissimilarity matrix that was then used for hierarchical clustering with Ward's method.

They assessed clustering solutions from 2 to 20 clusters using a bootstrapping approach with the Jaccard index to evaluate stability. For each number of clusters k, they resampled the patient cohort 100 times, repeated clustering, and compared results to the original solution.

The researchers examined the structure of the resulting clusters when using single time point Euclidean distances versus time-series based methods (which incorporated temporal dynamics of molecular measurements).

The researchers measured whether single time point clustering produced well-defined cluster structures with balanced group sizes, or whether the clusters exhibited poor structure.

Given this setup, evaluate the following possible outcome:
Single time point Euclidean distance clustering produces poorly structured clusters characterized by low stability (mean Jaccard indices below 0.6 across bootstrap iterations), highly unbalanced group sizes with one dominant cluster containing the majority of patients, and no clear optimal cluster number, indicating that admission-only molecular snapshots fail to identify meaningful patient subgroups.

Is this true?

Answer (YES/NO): YES